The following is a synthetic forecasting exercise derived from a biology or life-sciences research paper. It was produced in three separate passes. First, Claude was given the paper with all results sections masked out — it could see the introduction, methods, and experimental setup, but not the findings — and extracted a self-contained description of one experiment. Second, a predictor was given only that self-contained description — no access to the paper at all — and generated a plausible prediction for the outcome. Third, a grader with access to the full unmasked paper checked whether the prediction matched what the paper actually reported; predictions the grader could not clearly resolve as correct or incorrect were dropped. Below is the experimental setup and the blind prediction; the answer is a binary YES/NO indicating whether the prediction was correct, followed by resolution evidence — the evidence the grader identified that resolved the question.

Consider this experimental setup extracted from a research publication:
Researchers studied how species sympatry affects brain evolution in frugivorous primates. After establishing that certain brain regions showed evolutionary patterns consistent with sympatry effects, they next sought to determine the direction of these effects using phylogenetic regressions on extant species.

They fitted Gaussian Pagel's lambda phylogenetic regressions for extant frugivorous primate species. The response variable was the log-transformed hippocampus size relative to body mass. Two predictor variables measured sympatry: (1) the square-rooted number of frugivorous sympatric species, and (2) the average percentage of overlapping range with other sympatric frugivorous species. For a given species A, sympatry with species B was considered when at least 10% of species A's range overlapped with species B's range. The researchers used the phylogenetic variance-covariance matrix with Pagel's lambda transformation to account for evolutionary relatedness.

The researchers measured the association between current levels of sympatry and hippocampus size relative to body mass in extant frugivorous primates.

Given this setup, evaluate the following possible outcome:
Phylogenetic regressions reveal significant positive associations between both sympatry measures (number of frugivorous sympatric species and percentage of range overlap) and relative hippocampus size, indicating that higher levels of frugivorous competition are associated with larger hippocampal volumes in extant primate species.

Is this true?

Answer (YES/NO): NO